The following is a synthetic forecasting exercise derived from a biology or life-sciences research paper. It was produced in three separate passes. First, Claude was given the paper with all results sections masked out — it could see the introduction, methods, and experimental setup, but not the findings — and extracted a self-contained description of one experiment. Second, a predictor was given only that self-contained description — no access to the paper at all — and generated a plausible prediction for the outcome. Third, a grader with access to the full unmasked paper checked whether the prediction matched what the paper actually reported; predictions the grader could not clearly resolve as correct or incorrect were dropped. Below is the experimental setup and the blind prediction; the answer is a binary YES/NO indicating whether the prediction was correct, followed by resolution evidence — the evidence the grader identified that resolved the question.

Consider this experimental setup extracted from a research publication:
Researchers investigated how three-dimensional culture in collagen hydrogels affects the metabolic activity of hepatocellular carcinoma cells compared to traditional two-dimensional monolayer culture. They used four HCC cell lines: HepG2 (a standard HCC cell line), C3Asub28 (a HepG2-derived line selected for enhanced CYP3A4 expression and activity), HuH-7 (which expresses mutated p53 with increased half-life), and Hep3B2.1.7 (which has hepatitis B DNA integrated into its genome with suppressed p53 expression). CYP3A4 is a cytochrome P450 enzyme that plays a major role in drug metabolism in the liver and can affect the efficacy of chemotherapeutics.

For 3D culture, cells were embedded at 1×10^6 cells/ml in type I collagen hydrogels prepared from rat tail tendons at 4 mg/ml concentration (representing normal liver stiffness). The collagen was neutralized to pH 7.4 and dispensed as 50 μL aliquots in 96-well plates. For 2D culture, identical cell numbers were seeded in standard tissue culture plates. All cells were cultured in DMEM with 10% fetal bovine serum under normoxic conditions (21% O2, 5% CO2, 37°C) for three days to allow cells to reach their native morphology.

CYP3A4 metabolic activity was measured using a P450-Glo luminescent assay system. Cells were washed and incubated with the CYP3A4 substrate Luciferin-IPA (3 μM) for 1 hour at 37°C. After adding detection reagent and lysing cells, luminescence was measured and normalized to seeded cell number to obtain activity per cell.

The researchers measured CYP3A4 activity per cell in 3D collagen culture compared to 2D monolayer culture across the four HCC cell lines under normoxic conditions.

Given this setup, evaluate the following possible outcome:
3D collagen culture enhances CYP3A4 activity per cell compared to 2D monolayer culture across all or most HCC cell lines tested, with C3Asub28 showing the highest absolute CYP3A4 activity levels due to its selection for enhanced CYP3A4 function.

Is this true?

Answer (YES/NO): NO